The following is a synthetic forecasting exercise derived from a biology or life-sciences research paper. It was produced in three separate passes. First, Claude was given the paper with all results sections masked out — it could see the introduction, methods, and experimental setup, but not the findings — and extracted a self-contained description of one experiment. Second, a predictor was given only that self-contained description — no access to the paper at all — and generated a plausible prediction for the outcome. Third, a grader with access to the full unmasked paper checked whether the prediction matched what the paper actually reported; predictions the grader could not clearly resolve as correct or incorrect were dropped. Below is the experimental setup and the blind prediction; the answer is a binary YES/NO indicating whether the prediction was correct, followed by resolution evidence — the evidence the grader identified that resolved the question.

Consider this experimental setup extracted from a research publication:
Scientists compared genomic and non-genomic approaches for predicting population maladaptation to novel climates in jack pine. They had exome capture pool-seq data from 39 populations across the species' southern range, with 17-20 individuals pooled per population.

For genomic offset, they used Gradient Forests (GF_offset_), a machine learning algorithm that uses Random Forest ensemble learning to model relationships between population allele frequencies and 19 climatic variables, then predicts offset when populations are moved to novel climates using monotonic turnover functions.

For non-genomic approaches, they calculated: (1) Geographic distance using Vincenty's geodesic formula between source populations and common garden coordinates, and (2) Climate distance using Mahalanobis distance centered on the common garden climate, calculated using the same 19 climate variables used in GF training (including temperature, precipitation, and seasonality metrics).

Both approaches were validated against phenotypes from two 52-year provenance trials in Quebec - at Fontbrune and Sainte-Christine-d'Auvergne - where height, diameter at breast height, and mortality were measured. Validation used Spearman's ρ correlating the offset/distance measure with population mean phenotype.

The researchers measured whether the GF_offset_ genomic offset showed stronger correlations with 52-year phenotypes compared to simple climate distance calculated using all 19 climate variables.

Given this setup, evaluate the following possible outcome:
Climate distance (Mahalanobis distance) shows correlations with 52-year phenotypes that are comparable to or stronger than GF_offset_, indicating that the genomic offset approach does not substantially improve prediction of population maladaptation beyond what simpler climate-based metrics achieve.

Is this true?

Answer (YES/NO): NO